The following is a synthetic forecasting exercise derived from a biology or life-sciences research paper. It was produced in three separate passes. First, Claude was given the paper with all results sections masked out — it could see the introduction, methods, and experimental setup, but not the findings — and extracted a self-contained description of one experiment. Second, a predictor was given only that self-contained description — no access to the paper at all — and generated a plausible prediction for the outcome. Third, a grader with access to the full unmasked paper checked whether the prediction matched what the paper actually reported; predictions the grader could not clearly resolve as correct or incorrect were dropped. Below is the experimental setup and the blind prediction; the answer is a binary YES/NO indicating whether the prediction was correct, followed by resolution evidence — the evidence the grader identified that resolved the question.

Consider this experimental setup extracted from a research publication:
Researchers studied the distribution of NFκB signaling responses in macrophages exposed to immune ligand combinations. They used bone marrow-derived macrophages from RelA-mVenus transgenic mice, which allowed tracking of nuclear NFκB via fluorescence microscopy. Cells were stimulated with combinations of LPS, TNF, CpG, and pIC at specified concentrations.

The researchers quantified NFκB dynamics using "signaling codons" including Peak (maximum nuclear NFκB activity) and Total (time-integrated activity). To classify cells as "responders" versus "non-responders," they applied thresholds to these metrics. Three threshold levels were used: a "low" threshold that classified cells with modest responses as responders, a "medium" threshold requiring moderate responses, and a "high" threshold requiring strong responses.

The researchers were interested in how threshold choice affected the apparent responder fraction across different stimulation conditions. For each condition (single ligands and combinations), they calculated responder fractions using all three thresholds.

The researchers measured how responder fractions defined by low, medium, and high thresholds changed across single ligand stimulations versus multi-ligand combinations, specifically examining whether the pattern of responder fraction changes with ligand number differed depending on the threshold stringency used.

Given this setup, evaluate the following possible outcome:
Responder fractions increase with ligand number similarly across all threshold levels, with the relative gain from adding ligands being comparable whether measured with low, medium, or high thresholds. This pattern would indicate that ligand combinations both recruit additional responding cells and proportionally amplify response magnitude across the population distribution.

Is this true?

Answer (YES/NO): NO